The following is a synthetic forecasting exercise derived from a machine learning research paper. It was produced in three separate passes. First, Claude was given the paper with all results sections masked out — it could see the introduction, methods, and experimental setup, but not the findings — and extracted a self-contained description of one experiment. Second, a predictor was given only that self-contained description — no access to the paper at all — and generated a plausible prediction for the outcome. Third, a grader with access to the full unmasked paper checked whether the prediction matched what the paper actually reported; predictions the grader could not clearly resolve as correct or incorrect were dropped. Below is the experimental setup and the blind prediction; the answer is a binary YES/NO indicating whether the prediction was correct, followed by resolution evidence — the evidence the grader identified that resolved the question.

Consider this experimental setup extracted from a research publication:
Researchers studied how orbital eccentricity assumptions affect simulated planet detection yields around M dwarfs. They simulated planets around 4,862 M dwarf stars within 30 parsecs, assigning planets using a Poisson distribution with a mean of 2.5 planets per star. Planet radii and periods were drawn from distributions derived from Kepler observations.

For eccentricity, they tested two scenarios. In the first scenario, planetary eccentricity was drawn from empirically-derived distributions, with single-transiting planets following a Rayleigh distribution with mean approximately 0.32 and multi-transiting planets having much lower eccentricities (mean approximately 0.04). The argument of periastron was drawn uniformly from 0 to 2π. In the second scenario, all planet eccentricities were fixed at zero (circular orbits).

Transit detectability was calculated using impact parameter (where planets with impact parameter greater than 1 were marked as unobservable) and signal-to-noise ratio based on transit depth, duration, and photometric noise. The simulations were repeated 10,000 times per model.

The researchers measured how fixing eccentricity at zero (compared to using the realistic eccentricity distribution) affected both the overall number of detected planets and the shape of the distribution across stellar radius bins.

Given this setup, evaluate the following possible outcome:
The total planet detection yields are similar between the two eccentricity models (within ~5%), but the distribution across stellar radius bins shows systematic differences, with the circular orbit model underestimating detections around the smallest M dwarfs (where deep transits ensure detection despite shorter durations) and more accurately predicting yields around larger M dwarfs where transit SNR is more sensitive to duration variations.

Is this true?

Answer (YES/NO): NO